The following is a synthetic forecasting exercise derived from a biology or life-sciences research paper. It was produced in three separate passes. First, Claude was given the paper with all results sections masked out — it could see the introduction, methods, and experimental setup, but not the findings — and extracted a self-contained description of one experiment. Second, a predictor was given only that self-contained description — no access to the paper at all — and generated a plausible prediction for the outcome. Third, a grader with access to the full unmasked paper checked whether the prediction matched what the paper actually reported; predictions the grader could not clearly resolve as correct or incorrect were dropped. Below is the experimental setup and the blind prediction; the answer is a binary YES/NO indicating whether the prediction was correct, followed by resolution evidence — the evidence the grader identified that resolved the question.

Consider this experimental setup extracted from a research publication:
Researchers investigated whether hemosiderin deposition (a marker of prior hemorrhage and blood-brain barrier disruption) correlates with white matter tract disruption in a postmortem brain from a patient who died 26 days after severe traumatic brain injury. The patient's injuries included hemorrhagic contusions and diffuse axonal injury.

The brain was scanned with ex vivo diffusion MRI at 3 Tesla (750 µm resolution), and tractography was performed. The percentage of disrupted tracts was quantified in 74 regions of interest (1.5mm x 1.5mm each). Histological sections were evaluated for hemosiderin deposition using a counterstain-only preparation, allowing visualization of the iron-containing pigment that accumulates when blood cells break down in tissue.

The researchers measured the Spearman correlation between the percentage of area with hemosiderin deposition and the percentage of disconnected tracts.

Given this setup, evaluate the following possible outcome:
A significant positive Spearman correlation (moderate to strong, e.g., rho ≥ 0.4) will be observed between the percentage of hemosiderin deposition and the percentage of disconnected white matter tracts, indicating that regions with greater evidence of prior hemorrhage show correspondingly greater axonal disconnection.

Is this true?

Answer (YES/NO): NO